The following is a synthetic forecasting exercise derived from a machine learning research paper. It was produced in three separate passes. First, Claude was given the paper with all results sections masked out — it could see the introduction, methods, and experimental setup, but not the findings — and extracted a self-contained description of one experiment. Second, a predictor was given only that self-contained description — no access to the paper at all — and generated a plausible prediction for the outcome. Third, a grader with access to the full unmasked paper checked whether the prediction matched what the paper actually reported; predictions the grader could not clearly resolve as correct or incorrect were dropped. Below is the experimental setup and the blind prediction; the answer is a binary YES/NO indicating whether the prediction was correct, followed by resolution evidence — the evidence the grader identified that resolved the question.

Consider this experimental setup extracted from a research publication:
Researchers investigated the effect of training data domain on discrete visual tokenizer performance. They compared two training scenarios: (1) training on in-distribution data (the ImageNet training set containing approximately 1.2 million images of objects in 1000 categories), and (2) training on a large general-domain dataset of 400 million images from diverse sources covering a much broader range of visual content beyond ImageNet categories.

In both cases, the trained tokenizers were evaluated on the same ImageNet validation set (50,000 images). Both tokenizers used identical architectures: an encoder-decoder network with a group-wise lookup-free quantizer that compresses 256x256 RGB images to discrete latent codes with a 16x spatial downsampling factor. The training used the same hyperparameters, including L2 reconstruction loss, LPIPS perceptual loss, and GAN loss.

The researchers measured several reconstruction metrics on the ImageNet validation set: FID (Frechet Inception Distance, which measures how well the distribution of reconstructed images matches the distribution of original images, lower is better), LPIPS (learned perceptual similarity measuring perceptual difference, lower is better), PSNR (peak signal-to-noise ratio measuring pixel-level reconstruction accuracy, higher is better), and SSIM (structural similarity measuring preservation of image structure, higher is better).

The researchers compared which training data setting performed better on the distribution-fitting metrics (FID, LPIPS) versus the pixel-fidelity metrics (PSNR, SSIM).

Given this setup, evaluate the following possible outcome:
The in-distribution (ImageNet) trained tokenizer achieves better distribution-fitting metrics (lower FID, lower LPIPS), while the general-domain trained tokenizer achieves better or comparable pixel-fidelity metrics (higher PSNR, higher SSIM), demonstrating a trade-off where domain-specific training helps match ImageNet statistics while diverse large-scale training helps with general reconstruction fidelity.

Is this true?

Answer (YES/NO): YES